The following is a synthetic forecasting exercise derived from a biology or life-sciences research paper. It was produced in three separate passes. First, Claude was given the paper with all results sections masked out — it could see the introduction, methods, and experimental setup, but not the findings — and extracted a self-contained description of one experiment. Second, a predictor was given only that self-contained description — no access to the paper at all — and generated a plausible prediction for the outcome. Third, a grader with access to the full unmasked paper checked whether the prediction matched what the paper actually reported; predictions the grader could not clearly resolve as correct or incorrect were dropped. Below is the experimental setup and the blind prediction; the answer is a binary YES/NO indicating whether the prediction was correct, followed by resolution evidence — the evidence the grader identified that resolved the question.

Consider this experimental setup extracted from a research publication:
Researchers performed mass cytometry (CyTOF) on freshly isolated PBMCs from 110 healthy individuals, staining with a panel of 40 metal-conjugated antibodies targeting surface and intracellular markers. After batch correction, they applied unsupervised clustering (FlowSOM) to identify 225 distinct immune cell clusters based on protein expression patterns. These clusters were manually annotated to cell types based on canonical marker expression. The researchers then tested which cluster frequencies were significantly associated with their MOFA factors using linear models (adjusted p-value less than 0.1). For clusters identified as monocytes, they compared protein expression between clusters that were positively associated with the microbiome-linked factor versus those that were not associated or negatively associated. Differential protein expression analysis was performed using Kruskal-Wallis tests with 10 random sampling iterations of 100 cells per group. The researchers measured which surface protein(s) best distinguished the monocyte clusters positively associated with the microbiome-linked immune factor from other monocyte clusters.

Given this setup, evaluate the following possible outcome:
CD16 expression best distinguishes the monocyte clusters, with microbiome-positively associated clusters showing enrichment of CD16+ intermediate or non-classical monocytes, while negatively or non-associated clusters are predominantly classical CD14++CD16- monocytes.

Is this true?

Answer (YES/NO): NO